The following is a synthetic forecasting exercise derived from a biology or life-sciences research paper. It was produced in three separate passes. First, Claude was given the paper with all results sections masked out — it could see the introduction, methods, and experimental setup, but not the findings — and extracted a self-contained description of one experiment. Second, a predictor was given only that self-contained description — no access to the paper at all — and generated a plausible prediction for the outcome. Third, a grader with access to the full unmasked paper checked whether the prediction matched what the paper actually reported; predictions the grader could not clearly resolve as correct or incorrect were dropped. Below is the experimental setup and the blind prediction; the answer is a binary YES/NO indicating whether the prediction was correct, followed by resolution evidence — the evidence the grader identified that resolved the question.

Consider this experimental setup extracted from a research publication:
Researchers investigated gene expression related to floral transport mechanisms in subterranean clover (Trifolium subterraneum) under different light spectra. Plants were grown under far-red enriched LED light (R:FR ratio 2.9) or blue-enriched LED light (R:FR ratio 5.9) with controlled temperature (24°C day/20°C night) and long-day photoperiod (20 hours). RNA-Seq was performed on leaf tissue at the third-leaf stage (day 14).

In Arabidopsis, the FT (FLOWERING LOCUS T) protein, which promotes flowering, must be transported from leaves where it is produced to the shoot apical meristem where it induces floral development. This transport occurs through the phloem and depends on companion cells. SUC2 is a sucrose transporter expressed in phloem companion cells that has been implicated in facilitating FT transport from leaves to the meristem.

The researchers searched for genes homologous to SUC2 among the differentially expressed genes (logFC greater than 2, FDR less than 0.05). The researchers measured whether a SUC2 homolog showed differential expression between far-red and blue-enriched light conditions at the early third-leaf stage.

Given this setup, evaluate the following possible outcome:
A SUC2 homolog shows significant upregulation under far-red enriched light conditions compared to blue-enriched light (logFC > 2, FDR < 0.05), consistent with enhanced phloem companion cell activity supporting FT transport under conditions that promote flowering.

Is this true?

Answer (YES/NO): YES